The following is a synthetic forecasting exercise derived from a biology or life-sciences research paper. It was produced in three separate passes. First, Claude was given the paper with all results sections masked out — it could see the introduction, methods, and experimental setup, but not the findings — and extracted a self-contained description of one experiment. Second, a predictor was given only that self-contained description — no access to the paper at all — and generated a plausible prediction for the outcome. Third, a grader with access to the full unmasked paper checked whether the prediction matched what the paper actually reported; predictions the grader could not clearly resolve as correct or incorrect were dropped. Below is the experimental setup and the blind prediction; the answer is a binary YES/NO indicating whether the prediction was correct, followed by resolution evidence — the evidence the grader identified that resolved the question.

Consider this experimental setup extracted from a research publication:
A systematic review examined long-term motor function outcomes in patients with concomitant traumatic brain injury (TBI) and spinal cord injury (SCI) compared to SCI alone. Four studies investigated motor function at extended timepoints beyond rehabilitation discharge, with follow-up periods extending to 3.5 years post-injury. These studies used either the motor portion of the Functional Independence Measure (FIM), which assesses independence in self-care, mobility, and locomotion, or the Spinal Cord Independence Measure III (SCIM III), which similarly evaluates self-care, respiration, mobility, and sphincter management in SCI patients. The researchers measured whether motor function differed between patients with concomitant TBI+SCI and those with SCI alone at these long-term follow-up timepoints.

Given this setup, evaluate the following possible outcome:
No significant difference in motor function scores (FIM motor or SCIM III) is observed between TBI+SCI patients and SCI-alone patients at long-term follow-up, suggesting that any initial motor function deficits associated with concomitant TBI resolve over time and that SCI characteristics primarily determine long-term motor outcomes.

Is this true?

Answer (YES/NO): YES